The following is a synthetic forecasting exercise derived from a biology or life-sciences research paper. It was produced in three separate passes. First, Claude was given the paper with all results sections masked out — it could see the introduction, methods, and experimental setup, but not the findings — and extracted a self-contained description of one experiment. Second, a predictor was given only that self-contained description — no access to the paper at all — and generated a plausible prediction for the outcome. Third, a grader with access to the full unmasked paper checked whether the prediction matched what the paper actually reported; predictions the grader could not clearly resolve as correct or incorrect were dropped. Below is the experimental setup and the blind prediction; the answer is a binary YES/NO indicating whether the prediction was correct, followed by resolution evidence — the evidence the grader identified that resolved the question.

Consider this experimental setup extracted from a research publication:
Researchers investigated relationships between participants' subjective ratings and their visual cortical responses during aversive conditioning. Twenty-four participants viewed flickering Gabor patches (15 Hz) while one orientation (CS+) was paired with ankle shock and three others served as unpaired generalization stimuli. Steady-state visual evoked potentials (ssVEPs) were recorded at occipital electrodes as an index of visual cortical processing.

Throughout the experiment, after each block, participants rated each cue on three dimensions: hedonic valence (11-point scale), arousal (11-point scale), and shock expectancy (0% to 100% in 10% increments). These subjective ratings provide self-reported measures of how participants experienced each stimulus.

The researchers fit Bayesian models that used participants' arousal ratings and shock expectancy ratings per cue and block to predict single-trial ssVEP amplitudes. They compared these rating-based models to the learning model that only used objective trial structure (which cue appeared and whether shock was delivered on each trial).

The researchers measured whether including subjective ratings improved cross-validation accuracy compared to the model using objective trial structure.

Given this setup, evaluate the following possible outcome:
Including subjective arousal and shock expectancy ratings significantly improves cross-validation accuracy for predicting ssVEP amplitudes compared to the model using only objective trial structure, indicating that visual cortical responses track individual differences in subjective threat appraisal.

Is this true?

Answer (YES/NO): NO